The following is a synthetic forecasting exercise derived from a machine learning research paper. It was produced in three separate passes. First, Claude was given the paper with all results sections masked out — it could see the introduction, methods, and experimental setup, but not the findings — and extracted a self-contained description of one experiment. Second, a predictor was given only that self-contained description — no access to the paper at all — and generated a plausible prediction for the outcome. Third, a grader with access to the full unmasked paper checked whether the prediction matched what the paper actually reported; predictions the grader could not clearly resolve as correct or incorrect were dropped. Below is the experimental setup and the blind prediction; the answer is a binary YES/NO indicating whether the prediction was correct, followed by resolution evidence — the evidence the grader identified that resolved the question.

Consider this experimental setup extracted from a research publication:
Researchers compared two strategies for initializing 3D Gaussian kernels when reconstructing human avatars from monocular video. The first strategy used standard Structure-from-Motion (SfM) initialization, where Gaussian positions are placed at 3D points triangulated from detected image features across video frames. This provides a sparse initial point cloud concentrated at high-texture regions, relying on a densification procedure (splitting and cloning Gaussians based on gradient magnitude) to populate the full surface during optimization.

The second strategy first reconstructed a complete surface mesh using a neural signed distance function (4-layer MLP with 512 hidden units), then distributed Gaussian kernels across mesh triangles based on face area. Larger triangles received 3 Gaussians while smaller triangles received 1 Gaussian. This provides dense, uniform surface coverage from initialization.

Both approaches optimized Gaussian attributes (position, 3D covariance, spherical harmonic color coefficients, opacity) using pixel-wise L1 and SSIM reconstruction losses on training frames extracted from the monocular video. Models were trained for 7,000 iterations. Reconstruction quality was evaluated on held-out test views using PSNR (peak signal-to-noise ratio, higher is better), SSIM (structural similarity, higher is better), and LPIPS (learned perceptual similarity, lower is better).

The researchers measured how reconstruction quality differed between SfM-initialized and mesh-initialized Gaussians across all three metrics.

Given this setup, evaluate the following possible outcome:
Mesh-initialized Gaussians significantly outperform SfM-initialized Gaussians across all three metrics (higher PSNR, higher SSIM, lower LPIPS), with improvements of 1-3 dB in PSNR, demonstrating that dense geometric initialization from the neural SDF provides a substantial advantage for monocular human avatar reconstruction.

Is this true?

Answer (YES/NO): NO